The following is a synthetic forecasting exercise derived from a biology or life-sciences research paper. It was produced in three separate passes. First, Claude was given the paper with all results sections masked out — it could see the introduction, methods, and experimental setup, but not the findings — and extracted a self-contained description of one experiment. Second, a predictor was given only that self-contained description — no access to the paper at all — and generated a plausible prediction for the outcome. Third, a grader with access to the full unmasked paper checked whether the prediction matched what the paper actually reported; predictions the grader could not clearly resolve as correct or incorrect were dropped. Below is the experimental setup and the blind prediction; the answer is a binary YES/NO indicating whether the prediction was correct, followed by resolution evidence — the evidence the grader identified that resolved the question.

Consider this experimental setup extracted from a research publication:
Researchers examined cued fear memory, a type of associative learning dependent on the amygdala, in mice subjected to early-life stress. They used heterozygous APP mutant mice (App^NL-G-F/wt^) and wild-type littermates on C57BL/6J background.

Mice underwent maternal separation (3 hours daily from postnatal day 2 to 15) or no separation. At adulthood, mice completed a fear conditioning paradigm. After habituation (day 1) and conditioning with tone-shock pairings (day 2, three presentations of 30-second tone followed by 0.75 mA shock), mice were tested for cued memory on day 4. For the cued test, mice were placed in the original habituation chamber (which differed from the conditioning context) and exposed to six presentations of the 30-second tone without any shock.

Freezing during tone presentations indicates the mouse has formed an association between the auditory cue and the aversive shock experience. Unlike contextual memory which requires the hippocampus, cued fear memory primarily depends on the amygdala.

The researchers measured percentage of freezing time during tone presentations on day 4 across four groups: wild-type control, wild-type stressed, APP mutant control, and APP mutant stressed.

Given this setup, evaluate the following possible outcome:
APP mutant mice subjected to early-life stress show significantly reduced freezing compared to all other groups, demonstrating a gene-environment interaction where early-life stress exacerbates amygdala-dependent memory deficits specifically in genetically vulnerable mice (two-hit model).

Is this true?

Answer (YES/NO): NO